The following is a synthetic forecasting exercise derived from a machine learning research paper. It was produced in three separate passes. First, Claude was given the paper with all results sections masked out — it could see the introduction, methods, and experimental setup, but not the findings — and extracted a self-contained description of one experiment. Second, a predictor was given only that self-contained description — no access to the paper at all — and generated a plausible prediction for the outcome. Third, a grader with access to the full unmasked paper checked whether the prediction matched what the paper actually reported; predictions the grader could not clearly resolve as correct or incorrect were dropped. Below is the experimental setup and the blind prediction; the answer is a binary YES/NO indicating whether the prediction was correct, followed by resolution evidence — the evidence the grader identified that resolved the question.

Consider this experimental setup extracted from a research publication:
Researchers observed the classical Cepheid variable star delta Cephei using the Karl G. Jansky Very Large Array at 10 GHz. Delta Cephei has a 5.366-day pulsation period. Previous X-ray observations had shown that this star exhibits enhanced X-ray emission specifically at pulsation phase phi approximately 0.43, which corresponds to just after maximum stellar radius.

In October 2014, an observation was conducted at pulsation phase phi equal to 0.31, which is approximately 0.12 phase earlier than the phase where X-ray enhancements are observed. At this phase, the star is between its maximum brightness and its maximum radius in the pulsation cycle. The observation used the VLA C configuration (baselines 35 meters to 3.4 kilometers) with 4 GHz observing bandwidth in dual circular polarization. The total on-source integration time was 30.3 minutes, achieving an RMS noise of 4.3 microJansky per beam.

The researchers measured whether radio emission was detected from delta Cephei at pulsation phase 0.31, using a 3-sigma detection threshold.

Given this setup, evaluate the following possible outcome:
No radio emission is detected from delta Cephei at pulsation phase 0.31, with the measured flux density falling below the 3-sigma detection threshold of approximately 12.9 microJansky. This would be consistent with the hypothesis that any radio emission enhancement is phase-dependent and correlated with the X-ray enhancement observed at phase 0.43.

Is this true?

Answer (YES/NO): YES